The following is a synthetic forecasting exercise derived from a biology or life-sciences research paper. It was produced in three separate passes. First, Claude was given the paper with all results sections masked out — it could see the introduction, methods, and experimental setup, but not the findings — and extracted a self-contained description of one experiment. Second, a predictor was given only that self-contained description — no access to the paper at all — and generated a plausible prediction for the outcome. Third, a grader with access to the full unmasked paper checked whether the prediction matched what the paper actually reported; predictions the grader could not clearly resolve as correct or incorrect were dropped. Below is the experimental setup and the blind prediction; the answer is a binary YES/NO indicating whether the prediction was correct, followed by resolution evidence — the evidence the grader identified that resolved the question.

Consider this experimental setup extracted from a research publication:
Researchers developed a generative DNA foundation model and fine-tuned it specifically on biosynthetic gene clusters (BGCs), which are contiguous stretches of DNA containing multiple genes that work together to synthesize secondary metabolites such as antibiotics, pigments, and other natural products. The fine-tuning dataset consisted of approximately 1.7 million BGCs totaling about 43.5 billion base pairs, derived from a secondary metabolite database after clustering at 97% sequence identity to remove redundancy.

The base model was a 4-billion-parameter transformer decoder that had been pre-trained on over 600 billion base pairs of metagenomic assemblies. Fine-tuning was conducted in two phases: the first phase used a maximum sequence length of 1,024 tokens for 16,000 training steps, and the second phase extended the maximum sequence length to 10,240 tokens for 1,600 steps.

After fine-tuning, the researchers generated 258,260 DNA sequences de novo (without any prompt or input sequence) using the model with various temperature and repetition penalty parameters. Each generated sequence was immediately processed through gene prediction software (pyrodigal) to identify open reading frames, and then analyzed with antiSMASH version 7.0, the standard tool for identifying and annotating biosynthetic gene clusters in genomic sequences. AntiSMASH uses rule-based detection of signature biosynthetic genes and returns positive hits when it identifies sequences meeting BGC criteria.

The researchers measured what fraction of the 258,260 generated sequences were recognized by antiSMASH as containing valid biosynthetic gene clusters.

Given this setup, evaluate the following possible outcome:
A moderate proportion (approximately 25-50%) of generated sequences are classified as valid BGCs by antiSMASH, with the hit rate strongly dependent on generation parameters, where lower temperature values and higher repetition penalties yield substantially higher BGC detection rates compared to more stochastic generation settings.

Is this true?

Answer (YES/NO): NO